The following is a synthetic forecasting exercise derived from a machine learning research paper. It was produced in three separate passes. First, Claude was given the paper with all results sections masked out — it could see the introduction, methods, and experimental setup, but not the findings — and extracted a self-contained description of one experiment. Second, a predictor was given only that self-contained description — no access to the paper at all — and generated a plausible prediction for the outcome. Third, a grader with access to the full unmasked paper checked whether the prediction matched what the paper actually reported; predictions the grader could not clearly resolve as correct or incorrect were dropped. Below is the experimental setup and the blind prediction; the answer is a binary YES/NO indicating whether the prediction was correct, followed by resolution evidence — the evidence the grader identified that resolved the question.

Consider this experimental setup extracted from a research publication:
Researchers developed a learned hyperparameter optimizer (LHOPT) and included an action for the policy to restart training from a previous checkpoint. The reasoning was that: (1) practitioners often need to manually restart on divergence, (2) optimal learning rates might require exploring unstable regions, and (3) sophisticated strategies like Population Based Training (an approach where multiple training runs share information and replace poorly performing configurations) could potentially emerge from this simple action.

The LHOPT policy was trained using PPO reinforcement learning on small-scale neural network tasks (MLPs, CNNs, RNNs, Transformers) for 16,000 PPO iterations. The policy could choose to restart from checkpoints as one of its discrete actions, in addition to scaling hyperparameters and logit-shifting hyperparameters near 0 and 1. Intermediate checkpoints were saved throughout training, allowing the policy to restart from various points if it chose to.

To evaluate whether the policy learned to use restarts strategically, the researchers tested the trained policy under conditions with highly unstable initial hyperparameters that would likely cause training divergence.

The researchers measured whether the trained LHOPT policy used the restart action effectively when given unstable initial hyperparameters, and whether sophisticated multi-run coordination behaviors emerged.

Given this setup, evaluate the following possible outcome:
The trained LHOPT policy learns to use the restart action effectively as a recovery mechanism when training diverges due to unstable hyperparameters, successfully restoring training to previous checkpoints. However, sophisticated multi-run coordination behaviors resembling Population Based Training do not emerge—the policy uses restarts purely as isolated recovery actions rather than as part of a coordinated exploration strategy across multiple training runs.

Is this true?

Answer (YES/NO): YES